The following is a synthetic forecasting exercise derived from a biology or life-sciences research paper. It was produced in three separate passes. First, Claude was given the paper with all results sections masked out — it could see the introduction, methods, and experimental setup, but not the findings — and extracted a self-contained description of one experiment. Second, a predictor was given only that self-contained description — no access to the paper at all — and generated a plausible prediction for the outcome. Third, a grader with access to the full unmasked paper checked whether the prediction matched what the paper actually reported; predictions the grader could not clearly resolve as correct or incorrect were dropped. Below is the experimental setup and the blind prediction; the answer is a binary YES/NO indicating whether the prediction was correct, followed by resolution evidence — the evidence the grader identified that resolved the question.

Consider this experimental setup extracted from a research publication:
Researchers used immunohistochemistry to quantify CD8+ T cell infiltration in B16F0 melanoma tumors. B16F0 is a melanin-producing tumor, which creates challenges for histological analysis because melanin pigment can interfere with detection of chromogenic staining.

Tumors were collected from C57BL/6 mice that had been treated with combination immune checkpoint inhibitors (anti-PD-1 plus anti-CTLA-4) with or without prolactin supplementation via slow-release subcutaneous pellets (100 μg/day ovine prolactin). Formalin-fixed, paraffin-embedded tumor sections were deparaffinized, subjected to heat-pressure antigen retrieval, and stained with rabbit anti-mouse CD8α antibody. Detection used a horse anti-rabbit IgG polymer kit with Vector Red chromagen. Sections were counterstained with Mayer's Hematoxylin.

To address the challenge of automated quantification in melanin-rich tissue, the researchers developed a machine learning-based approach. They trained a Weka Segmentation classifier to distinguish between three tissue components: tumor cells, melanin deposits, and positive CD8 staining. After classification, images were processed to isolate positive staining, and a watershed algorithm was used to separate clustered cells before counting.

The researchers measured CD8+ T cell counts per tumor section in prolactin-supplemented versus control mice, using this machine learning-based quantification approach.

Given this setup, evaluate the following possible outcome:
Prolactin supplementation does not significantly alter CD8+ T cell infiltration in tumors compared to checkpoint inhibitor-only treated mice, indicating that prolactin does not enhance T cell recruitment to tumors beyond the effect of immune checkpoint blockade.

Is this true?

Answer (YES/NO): NO